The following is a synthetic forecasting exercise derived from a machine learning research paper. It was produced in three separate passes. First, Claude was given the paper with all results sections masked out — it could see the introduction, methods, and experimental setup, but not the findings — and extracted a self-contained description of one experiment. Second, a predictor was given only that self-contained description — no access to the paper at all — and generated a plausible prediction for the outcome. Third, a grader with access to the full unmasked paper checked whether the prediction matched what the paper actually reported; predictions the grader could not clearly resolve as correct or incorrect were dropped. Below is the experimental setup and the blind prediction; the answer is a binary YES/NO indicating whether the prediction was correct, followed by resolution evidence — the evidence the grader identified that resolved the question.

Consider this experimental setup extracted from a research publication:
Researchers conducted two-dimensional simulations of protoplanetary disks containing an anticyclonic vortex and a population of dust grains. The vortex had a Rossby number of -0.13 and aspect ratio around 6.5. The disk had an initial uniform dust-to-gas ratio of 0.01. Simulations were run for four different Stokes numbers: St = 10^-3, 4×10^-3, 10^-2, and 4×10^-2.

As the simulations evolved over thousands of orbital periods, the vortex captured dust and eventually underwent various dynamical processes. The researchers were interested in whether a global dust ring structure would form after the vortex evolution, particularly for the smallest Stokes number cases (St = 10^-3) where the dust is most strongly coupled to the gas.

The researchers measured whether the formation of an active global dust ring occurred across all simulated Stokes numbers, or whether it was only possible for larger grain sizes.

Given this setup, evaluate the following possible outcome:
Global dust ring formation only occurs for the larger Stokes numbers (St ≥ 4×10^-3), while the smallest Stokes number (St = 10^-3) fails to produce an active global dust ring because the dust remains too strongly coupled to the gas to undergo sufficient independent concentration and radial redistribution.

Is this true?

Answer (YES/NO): YES